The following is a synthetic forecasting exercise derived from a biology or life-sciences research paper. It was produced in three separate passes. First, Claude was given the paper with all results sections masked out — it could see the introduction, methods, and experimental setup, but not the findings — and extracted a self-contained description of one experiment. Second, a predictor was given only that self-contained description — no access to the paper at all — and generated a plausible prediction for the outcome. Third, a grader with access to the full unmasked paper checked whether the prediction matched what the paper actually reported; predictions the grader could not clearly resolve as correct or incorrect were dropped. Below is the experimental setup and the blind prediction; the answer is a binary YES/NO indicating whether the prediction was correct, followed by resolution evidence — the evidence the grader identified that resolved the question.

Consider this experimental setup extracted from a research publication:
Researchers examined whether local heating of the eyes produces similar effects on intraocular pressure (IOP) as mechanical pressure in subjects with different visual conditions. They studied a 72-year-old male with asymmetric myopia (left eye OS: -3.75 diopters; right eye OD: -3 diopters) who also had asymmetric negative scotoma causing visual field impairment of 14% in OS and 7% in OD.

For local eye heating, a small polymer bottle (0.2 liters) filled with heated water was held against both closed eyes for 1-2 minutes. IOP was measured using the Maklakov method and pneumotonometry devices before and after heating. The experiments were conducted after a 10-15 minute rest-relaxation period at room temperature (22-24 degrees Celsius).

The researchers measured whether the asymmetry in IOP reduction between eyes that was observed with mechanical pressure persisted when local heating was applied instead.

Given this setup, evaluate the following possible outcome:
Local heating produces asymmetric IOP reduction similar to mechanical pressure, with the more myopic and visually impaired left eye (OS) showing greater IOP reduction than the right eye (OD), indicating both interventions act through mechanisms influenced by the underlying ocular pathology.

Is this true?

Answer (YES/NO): YES